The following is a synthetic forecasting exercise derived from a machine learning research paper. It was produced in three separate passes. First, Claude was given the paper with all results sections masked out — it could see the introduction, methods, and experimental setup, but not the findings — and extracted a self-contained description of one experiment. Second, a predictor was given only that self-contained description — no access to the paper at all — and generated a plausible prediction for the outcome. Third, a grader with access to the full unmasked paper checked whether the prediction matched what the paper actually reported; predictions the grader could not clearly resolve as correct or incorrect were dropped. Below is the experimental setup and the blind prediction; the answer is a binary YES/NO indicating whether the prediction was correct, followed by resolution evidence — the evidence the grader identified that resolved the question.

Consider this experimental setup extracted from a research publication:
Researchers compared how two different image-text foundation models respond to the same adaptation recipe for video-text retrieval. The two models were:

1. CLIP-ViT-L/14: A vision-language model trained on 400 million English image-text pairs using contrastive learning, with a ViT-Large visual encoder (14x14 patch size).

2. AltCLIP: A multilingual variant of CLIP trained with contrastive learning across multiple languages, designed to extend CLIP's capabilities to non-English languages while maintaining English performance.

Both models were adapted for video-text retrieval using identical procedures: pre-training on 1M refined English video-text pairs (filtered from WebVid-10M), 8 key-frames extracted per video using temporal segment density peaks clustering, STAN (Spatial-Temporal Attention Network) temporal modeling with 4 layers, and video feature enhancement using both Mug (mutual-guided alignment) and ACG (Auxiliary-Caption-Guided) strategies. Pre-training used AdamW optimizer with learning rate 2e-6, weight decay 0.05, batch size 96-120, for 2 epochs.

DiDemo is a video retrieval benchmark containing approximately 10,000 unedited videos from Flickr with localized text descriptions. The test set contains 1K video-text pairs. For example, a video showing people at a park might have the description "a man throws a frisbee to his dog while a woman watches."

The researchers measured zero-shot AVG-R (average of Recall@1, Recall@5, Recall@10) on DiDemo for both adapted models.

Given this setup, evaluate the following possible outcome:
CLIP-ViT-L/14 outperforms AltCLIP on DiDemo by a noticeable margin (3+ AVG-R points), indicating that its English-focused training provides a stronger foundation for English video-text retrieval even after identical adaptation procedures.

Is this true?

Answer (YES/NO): YES